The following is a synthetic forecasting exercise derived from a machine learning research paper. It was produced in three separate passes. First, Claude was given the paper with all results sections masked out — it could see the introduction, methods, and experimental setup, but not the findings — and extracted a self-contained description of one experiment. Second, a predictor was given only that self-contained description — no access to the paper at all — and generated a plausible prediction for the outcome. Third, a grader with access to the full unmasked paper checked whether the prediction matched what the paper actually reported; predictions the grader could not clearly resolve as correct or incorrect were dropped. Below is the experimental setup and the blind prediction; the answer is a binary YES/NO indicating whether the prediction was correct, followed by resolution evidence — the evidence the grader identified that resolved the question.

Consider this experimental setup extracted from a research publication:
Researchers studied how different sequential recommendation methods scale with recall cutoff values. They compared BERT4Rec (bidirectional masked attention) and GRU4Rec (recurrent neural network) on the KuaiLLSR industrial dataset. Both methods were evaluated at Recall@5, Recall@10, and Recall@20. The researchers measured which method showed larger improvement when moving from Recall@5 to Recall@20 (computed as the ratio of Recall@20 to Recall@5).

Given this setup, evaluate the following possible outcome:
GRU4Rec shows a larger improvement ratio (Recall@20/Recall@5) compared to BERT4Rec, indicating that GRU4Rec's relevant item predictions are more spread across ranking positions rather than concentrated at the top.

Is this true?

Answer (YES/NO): YES